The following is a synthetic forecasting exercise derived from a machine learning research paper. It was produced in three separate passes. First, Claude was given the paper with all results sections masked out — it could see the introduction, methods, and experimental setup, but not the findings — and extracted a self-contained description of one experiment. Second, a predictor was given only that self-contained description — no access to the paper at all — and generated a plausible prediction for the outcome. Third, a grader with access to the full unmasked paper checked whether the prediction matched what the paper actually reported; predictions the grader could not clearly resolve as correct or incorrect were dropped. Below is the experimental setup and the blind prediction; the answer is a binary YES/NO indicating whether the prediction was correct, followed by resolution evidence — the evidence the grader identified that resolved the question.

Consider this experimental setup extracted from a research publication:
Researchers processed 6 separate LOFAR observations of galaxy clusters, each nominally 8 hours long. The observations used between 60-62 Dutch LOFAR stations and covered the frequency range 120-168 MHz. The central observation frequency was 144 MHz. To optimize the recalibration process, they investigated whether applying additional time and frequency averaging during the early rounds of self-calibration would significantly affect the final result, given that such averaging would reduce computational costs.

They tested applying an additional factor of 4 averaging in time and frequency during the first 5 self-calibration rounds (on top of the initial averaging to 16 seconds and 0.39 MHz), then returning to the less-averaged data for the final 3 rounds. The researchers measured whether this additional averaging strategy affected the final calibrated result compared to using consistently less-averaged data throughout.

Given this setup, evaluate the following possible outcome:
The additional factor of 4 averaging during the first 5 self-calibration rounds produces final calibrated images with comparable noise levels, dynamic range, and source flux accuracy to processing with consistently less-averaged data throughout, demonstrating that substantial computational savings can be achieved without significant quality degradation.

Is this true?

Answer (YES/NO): YES